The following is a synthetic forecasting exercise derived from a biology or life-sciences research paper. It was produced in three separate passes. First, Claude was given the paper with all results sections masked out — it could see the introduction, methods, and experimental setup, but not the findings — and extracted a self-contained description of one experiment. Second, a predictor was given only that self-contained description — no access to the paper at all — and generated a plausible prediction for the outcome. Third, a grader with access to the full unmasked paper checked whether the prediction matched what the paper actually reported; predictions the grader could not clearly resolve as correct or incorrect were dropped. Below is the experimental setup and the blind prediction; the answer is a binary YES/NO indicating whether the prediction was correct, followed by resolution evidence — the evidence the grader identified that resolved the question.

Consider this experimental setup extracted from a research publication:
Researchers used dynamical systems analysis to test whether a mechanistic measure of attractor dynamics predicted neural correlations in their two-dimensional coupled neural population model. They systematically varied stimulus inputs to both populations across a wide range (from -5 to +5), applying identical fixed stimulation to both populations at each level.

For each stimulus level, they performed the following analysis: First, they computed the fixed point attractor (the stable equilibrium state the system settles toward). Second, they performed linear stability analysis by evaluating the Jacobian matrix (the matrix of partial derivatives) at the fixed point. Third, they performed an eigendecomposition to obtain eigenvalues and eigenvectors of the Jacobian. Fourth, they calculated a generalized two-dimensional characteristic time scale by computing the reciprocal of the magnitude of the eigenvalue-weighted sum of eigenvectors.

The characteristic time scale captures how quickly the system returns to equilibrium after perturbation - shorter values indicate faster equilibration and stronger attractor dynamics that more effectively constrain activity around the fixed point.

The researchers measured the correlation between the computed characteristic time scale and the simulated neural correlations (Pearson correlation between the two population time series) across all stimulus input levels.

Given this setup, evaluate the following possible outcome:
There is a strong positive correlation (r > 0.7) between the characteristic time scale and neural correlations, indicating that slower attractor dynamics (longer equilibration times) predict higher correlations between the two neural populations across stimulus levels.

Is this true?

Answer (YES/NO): YES